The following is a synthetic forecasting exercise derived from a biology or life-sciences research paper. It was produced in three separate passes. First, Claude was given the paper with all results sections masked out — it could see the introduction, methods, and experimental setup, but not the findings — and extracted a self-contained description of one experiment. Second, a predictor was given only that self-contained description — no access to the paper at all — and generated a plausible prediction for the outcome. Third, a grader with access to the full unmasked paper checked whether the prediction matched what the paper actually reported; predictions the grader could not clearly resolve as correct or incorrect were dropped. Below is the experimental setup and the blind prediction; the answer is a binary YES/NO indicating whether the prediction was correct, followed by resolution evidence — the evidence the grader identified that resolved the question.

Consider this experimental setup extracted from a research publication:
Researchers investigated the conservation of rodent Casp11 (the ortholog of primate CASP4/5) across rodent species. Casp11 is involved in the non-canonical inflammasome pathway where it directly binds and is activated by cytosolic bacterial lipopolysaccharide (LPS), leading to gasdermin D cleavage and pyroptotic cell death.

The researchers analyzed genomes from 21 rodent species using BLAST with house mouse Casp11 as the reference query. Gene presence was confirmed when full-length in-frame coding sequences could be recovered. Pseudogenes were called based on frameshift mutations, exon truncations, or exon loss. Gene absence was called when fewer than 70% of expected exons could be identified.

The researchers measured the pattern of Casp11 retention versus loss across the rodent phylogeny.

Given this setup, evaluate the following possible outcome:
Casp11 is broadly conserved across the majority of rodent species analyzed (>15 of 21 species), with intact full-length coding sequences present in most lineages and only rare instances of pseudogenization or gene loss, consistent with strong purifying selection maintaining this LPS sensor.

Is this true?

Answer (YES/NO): NO